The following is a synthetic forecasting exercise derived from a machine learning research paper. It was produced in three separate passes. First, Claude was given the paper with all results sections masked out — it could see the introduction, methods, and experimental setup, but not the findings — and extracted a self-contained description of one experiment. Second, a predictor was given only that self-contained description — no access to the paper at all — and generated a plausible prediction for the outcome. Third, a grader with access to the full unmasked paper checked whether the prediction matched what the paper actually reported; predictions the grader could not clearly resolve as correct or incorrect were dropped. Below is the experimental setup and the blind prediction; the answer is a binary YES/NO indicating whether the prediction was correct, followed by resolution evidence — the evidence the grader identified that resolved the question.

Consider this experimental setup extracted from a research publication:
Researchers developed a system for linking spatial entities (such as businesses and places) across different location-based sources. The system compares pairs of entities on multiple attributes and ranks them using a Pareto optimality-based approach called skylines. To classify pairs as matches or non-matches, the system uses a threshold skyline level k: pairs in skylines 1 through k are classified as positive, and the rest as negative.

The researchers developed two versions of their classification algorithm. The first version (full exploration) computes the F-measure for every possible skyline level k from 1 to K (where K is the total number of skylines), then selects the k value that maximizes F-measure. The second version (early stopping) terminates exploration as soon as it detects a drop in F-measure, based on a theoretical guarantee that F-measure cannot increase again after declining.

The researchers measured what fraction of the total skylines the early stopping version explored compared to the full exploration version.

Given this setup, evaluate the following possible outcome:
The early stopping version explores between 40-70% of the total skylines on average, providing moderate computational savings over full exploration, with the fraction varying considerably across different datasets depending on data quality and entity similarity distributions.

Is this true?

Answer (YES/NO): NO